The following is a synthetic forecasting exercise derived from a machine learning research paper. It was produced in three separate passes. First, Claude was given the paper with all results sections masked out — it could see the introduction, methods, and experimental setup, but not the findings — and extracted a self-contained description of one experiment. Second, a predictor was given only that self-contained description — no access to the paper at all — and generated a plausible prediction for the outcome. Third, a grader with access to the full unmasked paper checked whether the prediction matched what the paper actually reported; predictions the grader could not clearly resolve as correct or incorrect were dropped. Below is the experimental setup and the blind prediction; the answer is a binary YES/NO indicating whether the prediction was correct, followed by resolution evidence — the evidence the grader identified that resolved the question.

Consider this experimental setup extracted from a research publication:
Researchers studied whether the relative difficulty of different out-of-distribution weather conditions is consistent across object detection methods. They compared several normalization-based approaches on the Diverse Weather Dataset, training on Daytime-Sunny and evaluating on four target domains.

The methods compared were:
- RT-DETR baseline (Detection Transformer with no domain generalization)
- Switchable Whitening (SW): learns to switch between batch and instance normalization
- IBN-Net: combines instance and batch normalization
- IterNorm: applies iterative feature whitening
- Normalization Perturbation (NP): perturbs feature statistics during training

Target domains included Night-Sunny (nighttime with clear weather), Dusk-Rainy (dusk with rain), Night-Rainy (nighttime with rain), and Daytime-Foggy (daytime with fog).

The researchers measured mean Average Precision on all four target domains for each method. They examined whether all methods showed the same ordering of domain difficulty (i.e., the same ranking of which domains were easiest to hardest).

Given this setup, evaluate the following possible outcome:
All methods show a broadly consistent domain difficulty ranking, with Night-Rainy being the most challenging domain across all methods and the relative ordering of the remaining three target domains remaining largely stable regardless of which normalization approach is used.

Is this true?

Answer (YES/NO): NO